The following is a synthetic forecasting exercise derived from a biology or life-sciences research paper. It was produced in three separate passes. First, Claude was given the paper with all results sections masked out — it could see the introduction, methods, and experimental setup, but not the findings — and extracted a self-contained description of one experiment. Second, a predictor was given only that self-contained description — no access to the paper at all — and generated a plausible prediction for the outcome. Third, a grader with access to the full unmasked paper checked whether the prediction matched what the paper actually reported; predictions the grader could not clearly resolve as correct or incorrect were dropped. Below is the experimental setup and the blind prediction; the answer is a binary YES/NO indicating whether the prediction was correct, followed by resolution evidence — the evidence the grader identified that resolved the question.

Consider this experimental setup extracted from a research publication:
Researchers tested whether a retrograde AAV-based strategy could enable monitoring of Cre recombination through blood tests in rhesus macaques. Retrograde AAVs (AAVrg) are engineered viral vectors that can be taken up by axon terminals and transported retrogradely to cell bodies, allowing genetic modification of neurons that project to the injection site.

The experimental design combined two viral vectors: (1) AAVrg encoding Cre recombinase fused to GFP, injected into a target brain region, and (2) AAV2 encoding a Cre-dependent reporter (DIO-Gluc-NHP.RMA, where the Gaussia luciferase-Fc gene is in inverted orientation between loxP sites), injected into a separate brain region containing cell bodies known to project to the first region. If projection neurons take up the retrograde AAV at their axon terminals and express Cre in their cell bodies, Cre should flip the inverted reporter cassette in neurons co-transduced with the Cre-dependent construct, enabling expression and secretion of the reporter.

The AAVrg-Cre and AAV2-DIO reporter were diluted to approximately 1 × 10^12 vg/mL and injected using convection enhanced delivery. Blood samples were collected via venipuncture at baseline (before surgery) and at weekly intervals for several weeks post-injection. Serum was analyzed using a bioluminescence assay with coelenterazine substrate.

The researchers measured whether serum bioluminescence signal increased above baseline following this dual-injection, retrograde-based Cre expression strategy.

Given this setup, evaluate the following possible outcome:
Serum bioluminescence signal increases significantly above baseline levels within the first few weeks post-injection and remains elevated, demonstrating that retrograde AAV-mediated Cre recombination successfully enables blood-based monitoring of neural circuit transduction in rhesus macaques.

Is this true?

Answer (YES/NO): NO